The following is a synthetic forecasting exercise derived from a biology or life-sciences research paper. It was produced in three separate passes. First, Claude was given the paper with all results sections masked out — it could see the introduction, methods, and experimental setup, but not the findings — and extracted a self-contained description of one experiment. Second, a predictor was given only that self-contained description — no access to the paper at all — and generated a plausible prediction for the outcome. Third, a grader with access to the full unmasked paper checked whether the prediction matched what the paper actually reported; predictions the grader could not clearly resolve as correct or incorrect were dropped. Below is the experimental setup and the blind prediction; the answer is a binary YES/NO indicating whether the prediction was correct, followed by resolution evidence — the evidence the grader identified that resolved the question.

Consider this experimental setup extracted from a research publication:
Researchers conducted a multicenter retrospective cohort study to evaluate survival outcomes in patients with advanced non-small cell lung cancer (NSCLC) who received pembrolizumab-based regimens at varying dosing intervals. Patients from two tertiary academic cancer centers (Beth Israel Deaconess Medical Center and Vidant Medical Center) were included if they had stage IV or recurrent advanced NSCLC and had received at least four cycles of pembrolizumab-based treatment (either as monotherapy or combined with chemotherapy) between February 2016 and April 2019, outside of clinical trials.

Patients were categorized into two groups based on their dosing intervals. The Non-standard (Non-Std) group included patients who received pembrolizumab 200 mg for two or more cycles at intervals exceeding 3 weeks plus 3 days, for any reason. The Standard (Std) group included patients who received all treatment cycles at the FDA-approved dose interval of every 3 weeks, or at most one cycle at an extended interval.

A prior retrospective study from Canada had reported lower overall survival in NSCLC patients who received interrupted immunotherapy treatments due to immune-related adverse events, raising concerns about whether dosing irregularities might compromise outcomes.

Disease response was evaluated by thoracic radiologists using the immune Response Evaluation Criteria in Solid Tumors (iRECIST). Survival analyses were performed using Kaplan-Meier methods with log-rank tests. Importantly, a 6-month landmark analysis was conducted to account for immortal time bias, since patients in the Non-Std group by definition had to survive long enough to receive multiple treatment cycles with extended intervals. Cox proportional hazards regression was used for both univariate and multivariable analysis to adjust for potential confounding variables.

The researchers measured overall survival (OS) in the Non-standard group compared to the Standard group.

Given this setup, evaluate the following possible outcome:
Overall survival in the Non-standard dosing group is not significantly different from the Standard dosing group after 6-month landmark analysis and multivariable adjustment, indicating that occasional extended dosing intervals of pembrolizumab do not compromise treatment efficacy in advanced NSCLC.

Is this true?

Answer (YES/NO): YES